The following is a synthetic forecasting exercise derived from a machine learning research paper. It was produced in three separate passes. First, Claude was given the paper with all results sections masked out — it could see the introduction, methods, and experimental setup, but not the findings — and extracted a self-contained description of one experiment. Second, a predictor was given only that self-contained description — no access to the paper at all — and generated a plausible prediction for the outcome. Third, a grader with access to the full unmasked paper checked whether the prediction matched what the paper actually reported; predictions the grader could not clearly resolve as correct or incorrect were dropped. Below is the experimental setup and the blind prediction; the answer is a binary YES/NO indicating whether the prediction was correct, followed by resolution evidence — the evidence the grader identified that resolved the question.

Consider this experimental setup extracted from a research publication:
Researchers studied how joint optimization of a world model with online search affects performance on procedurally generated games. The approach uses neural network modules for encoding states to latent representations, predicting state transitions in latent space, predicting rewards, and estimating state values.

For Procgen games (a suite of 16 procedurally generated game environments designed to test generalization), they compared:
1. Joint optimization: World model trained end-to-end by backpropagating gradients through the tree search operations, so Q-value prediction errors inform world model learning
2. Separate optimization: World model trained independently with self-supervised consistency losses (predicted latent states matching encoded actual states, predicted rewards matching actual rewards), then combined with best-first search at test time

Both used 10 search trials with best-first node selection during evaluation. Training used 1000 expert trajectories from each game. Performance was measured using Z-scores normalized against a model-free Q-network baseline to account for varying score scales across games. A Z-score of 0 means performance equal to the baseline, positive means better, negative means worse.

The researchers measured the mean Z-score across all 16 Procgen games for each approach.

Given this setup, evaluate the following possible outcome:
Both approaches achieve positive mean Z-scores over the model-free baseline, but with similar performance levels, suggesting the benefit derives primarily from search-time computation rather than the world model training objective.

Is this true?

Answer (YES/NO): NO